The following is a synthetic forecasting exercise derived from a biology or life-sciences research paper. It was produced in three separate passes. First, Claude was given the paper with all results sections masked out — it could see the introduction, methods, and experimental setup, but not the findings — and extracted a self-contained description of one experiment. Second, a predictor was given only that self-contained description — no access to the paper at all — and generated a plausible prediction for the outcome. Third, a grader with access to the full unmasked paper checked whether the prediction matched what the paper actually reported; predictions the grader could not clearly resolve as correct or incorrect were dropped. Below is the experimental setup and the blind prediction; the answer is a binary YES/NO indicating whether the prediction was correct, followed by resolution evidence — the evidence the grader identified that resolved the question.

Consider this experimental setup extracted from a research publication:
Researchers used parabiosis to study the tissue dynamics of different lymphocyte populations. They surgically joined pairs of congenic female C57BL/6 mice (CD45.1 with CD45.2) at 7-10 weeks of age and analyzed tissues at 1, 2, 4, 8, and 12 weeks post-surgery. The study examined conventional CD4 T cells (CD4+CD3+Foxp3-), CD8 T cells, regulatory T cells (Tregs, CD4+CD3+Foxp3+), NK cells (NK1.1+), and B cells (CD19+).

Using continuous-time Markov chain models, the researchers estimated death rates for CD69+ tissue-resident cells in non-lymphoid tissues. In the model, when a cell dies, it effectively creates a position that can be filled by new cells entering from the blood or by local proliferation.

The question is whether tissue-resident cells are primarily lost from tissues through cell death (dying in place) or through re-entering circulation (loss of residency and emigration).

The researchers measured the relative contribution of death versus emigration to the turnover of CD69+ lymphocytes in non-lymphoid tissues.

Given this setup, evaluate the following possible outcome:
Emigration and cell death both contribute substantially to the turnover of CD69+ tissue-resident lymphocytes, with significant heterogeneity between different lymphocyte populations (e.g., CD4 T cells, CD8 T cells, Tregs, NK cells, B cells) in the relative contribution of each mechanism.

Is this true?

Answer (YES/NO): YES